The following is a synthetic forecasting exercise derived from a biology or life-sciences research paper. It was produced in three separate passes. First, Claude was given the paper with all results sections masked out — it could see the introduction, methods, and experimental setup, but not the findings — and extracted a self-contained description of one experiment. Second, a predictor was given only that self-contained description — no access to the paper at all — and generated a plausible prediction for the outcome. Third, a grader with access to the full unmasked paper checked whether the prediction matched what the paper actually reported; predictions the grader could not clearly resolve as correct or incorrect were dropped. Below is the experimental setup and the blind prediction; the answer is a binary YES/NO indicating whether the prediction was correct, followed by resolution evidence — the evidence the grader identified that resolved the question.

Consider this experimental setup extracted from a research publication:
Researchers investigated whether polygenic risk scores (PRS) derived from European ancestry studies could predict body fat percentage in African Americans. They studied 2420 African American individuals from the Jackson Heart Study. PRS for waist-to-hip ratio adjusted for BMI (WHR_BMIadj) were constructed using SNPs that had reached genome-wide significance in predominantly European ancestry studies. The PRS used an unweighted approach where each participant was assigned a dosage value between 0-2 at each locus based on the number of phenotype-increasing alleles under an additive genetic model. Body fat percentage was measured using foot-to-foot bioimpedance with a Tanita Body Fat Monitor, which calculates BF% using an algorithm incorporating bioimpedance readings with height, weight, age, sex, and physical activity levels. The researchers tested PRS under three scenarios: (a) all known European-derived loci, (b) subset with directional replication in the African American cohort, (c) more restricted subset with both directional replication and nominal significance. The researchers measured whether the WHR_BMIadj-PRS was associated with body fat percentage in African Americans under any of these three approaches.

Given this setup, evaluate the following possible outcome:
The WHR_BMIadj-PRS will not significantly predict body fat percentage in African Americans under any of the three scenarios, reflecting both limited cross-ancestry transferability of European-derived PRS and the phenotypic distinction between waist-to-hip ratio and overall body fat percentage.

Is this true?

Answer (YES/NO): YES